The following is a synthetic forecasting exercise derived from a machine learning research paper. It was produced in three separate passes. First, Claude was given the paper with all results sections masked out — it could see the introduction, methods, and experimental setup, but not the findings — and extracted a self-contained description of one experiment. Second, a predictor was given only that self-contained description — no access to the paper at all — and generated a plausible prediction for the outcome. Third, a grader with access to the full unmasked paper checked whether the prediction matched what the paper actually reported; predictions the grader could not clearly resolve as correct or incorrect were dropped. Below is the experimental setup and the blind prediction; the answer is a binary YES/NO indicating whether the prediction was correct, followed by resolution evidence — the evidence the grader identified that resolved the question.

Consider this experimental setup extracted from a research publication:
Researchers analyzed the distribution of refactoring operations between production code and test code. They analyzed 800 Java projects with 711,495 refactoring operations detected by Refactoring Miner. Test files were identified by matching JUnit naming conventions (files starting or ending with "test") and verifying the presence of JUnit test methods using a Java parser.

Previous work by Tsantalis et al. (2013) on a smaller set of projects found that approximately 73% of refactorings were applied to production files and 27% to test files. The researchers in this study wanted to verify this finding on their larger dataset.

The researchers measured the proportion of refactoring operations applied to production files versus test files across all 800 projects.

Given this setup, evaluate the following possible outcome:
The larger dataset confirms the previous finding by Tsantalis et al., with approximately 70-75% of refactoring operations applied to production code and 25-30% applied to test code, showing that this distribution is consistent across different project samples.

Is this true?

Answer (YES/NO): YES